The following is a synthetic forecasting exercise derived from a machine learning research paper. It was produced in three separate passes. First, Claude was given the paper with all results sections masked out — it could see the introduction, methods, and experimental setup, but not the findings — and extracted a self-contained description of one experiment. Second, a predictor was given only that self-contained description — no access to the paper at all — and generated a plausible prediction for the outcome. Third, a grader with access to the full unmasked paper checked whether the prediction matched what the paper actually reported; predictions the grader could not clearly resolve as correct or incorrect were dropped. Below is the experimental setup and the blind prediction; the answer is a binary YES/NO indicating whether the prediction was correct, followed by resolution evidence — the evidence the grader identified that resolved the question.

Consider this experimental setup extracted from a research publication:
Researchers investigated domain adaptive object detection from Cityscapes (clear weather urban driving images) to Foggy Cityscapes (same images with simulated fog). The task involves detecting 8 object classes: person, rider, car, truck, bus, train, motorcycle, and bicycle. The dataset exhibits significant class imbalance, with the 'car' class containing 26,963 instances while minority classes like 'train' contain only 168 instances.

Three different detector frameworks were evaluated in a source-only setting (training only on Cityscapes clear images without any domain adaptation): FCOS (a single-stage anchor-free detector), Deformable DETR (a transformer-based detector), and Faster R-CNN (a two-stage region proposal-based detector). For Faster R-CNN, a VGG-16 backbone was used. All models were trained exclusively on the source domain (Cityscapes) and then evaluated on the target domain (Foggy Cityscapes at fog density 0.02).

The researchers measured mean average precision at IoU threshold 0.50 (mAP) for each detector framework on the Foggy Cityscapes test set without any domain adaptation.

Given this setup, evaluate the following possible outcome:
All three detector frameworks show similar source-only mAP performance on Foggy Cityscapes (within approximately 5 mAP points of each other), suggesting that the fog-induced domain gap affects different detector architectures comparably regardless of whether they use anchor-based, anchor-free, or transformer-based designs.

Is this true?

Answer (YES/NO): NO